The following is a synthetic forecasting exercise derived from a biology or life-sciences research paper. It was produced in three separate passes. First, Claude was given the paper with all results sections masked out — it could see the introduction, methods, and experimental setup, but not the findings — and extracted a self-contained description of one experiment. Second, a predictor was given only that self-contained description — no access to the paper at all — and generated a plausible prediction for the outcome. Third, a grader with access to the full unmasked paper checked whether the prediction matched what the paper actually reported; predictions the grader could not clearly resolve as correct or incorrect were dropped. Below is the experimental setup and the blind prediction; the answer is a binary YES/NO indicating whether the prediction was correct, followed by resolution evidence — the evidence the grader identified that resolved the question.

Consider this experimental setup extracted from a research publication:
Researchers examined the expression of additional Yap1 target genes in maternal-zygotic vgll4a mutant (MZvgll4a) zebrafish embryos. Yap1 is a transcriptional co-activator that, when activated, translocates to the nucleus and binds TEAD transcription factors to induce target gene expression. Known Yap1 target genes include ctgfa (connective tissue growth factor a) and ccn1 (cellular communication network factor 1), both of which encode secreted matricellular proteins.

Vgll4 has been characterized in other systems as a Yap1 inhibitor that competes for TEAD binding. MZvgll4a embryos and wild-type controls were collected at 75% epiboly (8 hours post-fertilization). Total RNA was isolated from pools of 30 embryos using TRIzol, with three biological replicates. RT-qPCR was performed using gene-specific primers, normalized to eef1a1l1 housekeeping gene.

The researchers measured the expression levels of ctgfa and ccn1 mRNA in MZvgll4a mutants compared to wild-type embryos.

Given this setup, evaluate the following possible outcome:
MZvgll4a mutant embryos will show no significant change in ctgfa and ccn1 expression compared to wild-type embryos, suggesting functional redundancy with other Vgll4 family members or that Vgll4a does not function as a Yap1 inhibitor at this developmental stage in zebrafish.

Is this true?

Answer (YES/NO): NO